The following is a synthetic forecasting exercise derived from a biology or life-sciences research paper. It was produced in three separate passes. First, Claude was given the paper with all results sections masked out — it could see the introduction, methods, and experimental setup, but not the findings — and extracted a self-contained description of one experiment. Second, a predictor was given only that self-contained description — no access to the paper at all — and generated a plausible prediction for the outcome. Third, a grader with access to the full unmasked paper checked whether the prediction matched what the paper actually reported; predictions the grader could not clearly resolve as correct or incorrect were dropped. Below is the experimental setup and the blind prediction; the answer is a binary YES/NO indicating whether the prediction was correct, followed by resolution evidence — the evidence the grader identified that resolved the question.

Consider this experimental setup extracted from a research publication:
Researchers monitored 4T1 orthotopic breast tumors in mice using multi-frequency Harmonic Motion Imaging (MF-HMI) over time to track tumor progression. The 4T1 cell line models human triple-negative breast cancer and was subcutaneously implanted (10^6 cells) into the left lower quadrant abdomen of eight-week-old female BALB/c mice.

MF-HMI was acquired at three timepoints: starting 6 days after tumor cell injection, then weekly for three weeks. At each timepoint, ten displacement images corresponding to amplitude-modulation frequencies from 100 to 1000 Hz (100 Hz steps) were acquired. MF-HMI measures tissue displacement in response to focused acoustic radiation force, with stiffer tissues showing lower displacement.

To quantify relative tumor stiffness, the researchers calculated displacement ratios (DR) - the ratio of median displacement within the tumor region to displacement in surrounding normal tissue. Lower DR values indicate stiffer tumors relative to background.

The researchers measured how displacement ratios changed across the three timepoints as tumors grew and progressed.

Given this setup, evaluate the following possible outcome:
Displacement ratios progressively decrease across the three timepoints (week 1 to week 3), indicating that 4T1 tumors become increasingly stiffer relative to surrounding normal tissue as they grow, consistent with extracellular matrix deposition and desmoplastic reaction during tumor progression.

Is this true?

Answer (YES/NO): YES